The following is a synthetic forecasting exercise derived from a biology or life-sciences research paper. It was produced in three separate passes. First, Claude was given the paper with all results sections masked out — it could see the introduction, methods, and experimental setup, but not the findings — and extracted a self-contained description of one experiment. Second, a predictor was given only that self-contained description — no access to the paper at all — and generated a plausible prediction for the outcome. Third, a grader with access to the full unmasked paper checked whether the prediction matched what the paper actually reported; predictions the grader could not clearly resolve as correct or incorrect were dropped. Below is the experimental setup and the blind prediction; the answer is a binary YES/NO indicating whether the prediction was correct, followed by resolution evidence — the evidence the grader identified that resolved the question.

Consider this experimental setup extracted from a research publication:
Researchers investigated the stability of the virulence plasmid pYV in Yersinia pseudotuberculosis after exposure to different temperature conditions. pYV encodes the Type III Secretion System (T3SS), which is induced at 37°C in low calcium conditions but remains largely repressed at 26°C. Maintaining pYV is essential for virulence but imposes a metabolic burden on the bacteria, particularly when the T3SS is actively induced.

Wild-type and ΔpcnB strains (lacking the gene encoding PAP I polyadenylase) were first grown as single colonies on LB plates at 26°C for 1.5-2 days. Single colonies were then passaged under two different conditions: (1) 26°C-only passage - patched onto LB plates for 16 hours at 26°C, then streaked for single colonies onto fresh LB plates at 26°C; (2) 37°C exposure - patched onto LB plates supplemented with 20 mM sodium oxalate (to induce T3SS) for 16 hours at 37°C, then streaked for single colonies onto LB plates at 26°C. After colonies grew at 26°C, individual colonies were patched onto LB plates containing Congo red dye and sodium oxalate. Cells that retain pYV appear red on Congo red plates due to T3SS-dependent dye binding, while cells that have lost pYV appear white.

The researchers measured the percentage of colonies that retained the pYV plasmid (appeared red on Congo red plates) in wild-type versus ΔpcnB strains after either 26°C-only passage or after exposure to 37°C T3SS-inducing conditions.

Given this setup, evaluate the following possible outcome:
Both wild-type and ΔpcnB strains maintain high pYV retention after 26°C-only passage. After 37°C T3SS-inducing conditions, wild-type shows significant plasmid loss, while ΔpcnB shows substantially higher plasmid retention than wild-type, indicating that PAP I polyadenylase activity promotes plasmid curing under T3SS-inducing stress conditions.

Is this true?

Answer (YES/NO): NO